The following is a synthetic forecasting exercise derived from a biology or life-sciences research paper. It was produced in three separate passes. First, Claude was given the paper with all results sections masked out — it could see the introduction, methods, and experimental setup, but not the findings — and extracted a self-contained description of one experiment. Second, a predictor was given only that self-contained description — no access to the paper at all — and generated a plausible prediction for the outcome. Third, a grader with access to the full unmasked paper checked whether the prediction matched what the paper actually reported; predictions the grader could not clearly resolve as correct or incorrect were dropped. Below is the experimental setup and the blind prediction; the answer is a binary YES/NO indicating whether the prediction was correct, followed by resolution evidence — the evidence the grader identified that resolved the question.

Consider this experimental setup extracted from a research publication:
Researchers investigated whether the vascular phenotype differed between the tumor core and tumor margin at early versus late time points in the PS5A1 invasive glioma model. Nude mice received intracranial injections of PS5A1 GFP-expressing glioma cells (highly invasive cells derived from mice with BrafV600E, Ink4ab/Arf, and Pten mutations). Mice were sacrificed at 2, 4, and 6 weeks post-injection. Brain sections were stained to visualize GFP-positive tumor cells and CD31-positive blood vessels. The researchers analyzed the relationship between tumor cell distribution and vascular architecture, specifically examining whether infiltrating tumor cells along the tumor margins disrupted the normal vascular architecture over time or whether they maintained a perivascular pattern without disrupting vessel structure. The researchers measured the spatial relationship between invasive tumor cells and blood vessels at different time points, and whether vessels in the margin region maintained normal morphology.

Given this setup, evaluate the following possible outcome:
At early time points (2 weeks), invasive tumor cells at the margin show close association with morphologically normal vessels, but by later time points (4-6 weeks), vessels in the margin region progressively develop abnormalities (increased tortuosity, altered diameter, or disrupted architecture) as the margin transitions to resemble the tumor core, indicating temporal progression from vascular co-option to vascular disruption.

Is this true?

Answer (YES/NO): NO